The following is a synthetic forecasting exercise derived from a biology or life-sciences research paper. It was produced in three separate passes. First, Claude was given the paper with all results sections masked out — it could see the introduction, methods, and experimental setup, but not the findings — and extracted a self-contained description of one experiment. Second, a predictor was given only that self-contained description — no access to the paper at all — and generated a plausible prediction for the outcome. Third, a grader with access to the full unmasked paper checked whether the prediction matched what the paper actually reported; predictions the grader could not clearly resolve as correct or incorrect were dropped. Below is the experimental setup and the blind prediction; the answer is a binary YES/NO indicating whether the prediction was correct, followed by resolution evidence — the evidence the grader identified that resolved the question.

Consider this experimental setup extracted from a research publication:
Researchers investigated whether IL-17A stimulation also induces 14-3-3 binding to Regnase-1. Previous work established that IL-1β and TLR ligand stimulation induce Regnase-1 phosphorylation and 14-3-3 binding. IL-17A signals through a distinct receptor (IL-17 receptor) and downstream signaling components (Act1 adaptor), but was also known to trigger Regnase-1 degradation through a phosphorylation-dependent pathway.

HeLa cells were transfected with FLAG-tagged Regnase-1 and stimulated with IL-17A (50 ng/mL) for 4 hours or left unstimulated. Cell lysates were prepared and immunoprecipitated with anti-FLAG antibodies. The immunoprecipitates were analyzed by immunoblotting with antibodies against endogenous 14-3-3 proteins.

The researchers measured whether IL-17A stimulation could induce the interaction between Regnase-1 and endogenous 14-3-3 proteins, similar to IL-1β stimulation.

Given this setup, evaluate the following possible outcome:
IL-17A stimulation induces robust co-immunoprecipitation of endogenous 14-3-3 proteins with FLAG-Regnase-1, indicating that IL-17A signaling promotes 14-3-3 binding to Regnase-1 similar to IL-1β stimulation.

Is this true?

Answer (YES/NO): YES